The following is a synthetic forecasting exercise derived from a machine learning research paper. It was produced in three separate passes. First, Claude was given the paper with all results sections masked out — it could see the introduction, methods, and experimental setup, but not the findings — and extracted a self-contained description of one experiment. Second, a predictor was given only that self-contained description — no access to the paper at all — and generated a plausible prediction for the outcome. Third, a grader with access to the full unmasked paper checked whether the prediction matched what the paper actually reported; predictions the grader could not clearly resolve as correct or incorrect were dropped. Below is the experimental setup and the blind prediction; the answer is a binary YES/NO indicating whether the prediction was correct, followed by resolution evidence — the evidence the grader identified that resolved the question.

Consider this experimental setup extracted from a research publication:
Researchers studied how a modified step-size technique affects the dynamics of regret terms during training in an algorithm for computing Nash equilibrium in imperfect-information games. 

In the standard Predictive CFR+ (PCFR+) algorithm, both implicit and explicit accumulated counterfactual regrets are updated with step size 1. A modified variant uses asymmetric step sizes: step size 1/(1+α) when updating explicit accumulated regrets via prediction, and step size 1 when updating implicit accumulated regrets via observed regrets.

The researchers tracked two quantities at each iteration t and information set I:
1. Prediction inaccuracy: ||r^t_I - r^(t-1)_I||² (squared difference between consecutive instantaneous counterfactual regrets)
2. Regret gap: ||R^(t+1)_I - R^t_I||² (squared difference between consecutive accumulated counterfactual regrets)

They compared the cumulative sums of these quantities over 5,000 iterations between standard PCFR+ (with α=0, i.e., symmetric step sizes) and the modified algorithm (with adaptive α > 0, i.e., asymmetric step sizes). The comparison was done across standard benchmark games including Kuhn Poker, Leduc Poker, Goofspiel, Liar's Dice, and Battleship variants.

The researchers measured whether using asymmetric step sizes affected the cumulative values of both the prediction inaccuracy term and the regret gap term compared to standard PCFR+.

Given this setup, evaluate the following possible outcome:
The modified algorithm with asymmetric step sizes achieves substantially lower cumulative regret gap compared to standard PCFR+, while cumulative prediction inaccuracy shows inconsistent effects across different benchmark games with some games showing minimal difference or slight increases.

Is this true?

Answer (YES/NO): NO